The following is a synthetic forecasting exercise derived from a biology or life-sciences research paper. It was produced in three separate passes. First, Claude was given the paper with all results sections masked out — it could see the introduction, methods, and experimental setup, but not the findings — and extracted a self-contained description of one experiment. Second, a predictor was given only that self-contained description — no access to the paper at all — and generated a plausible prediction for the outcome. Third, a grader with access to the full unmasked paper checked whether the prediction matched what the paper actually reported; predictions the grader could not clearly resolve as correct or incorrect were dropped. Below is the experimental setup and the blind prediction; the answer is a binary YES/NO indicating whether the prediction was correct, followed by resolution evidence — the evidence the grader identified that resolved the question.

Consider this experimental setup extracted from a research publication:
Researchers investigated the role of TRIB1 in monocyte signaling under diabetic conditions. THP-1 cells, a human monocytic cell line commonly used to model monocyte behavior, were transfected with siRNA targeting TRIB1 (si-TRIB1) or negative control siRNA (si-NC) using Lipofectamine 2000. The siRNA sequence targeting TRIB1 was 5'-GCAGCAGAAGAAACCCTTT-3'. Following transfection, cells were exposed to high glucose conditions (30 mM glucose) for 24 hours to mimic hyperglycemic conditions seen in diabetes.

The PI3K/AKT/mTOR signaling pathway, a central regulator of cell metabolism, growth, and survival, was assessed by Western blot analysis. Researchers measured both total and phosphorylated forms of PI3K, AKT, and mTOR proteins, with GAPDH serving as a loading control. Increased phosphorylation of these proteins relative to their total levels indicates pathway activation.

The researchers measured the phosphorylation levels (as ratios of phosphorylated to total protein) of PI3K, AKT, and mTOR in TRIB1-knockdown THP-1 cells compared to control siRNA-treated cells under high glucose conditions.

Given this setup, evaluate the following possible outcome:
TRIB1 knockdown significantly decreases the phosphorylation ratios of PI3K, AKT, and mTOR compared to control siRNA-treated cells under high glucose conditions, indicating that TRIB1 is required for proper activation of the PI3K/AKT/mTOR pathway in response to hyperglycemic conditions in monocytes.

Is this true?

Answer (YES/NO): YES